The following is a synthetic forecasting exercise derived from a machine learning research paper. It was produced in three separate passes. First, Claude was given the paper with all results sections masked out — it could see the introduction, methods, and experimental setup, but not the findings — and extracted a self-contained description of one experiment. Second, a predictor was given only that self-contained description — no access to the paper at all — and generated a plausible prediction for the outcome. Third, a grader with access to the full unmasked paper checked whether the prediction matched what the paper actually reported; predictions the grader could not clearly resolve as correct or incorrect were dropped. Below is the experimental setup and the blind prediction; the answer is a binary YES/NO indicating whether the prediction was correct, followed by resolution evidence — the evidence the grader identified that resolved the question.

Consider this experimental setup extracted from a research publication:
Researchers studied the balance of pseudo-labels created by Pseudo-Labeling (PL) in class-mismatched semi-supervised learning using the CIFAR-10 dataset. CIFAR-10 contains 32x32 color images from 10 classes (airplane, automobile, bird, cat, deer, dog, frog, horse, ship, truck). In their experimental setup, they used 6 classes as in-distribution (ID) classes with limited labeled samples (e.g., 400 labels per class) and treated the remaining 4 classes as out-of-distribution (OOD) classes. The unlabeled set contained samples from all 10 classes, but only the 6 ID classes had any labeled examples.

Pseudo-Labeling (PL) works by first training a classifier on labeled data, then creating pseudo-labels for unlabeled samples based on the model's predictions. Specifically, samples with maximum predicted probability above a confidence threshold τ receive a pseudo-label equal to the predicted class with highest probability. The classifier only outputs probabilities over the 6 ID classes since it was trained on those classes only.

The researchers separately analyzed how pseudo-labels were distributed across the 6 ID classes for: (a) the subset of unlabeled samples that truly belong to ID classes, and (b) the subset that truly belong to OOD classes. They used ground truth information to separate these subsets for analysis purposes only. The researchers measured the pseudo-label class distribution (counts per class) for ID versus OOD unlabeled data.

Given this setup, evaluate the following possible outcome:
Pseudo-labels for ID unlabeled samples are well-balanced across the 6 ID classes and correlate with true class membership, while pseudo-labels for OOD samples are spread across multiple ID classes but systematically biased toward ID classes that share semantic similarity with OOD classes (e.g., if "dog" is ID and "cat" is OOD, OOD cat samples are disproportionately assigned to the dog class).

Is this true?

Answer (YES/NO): NO